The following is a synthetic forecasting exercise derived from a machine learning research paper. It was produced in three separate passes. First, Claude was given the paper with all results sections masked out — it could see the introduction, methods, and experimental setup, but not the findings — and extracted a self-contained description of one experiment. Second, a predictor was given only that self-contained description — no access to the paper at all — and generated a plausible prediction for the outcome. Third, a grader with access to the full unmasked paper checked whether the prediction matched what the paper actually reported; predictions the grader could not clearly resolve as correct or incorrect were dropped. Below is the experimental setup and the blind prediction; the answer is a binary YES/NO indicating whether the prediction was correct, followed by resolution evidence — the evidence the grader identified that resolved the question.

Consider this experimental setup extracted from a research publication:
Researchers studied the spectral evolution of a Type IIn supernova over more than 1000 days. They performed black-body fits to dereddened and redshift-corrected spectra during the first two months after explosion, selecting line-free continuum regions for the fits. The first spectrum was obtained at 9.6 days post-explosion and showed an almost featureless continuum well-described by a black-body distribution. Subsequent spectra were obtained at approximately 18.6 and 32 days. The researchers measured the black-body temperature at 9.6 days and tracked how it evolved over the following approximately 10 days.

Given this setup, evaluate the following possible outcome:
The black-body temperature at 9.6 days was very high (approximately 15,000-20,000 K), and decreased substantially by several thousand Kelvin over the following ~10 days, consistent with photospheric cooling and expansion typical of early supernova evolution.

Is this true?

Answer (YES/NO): NO